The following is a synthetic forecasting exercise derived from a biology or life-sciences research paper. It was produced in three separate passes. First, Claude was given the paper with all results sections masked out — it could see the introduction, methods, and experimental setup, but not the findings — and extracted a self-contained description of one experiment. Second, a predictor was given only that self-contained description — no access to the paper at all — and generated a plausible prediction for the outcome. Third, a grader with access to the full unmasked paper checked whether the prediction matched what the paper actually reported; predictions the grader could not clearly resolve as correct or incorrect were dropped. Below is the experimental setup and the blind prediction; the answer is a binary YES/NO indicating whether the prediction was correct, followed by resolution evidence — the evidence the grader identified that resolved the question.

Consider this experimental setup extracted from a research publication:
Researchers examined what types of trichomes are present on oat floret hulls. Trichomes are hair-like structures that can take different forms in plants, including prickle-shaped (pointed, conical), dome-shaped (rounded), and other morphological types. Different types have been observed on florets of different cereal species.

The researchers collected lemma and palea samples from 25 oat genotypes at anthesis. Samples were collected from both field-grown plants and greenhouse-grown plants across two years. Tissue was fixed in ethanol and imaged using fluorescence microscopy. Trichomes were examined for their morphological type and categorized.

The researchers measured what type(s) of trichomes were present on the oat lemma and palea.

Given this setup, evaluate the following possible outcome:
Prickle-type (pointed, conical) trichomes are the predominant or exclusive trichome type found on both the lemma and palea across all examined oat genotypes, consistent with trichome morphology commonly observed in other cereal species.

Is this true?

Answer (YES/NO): YES